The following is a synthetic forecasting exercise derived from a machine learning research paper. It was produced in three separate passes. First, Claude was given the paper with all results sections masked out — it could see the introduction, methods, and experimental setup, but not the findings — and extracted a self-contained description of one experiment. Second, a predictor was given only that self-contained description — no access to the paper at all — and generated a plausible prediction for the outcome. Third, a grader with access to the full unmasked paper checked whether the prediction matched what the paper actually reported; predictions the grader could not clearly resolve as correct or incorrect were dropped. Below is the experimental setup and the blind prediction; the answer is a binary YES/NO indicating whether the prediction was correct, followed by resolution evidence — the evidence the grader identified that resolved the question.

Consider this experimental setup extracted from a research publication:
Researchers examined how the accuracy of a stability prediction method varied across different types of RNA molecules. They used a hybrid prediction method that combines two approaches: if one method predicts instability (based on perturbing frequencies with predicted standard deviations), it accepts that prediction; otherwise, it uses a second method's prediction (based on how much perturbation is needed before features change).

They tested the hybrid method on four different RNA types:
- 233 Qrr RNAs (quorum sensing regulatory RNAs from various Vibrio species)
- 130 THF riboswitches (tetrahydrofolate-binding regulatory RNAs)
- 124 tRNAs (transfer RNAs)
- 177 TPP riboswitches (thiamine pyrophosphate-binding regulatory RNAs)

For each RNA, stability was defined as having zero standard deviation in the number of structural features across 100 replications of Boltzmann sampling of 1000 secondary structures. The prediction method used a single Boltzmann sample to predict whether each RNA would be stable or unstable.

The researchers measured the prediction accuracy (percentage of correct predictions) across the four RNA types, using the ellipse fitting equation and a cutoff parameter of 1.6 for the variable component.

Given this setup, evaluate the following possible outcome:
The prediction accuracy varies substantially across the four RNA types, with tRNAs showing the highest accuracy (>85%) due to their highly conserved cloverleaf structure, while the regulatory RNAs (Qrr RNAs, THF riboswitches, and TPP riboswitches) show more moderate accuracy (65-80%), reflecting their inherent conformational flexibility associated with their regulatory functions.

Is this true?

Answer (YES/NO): NO